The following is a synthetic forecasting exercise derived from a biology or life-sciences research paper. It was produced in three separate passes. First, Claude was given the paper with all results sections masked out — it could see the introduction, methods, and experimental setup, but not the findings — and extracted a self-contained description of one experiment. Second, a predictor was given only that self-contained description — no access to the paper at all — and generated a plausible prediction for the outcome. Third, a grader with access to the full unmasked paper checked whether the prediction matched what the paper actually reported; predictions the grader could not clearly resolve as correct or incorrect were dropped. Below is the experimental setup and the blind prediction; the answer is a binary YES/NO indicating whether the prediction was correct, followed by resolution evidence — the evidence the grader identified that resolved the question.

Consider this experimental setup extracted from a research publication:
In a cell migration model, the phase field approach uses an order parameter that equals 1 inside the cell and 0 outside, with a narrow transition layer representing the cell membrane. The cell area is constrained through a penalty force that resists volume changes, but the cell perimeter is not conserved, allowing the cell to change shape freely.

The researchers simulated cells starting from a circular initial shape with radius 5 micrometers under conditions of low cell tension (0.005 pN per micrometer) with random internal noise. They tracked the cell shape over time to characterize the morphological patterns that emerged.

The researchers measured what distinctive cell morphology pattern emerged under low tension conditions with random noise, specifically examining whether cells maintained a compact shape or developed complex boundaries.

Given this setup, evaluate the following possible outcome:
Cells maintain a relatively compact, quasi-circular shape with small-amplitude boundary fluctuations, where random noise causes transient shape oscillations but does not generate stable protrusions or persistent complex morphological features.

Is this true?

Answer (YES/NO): NO